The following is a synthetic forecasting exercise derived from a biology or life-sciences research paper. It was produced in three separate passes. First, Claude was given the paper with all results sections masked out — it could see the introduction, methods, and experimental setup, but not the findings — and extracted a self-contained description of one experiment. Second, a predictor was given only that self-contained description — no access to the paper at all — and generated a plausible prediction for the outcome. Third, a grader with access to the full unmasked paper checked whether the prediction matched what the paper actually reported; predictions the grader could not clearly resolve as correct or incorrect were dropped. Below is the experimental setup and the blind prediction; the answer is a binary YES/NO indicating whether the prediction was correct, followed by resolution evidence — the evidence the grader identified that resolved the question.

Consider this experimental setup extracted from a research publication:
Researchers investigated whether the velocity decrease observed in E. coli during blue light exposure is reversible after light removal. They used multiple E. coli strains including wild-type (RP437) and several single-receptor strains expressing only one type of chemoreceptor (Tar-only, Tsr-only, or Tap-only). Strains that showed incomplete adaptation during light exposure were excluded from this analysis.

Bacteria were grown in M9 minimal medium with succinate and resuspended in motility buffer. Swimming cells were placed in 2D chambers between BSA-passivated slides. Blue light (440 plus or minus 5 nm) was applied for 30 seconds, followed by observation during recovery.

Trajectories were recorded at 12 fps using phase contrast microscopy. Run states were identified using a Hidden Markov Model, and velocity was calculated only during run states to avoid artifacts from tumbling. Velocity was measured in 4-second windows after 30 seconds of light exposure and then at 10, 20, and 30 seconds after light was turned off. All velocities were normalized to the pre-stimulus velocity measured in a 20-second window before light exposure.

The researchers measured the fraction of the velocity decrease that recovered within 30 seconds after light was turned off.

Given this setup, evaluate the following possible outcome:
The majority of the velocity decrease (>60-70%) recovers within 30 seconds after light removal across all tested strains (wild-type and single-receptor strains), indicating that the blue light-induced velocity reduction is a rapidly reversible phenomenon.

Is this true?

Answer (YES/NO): NO